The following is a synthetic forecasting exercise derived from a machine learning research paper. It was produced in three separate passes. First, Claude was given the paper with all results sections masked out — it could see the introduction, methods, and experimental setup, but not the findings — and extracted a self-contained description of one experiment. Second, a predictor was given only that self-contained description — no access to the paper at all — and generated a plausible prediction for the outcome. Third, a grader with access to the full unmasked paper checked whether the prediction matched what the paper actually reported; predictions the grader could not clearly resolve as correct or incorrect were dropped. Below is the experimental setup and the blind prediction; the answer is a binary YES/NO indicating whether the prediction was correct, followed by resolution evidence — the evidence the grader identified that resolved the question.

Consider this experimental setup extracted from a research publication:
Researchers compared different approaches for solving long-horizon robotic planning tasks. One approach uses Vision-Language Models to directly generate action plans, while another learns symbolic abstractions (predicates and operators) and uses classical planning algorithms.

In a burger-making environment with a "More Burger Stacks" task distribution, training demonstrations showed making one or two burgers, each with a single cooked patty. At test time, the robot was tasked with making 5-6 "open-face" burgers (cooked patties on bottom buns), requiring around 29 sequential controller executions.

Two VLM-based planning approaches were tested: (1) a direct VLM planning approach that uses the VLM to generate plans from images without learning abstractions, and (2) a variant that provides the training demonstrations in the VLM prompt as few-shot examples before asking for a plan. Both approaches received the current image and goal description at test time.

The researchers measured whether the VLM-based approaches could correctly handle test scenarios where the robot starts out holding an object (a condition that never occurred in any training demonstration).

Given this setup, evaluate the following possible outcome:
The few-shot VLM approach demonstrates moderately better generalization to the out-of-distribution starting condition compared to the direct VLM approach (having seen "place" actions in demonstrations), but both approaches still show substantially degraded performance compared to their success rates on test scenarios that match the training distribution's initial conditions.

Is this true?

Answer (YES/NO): NO